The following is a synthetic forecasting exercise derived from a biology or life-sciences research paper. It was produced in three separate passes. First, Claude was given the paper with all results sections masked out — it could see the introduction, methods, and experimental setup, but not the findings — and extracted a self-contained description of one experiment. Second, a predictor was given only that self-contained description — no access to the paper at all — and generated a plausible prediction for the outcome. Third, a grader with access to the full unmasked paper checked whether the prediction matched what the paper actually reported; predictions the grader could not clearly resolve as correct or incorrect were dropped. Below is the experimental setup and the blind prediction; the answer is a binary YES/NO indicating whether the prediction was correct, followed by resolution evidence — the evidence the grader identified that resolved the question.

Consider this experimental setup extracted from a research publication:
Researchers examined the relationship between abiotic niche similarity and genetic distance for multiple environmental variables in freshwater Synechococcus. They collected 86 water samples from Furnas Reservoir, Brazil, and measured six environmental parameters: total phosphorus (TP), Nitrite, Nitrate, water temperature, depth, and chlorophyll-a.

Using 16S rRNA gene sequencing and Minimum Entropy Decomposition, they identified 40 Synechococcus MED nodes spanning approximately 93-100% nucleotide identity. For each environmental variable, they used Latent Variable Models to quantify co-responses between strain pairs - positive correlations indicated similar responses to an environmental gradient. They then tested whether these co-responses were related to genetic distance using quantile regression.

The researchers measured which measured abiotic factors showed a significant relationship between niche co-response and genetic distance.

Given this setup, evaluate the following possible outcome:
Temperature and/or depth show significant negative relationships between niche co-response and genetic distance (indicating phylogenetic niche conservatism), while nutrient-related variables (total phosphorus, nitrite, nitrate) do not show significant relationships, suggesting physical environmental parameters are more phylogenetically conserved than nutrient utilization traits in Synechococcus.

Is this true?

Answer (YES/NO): NO